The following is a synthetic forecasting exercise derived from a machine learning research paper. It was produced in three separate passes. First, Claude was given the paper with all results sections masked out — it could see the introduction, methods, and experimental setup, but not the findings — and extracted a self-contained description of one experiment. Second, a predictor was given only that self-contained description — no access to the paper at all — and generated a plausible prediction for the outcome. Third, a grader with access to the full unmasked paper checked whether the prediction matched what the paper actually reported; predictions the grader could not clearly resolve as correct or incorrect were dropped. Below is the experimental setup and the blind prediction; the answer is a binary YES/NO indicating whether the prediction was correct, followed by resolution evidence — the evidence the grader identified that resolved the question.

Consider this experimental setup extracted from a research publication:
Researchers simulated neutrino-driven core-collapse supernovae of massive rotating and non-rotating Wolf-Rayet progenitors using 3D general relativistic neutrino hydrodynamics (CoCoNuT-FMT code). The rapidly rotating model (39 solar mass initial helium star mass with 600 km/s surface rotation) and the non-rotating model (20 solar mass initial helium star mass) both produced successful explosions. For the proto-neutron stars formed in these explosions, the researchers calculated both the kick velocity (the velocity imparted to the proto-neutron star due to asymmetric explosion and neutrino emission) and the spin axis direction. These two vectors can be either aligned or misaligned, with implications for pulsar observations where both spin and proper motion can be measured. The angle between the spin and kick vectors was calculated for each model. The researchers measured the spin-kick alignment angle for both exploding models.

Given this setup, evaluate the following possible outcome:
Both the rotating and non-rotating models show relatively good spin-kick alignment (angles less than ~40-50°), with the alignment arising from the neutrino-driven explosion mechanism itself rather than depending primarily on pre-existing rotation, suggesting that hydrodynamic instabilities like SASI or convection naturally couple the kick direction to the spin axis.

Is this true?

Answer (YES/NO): NO